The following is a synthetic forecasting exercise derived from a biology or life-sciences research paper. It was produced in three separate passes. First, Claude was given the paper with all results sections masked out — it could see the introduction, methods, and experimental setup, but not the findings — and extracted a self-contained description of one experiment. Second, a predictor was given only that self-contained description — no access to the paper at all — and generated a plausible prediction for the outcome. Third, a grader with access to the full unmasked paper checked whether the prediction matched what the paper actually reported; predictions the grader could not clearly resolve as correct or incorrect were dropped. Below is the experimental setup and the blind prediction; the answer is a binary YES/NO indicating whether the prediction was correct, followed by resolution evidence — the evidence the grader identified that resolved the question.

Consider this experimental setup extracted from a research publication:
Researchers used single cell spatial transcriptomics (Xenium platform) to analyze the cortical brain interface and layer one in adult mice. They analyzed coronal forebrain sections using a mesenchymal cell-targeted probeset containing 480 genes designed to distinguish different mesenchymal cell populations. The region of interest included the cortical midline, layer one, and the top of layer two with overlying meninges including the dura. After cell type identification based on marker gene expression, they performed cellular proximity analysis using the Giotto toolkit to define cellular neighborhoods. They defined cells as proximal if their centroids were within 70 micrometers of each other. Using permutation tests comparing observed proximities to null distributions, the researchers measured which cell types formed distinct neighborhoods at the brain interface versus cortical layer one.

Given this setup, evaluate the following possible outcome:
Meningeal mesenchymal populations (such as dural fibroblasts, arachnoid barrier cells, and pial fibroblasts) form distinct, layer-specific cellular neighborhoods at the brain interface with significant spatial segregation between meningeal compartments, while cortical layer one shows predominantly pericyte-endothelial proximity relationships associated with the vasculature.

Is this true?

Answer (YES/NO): NO